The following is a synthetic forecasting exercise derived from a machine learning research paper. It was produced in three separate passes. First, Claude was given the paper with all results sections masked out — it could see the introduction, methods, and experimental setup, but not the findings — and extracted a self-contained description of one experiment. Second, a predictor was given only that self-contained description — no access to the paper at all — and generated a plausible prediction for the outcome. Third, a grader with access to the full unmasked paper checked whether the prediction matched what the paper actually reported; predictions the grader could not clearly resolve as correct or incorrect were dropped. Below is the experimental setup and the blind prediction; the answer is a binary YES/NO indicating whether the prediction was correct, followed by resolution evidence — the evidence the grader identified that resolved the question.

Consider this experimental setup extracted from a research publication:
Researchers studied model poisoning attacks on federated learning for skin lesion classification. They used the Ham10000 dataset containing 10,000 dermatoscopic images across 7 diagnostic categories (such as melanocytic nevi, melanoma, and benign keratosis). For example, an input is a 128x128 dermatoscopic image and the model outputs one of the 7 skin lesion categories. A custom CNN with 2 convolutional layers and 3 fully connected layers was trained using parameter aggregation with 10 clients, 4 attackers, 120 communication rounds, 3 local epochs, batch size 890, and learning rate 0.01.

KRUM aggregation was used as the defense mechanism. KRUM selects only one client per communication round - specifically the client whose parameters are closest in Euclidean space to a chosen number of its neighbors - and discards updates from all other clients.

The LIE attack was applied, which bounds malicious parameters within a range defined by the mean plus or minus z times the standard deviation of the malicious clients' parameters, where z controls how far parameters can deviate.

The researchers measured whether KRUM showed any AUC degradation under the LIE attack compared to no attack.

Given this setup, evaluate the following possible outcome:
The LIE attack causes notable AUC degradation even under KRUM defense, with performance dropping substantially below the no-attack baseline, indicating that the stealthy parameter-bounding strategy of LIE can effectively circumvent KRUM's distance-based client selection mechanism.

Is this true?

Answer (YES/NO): NO